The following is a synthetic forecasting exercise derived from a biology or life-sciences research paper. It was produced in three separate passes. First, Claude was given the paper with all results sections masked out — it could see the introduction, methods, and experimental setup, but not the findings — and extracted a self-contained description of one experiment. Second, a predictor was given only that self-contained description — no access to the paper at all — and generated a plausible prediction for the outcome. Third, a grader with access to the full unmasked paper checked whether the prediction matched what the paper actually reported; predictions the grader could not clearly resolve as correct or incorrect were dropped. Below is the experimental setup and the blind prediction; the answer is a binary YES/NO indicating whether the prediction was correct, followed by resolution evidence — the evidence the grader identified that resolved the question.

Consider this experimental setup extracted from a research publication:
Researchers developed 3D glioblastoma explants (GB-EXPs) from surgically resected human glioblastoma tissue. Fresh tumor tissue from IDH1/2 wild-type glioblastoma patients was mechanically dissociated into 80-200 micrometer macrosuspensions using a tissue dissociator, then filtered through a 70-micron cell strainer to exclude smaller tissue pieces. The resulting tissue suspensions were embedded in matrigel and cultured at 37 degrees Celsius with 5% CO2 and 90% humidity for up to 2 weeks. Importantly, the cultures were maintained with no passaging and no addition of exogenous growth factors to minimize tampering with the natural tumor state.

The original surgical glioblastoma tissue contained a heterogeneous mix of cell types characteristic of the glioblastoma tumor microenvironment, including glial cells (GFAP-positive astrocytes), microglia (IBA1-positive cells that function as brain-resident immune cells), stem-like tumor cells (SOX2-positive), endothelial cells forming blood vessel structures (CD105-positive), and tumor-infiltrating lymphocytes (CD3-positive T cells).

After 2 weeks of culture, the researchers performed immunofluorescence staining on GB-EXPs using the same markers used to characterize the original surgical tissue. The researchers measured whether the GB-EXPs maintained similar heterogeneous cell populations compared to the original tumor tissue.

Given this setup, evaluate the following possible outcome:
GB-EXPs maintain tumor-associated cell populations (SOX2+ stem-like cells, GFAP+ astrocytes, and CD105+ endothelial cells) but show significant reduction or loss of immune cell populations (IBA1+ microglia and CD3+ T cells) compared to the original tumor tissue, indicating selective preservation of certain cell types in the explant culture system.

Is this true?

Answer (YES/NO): NO